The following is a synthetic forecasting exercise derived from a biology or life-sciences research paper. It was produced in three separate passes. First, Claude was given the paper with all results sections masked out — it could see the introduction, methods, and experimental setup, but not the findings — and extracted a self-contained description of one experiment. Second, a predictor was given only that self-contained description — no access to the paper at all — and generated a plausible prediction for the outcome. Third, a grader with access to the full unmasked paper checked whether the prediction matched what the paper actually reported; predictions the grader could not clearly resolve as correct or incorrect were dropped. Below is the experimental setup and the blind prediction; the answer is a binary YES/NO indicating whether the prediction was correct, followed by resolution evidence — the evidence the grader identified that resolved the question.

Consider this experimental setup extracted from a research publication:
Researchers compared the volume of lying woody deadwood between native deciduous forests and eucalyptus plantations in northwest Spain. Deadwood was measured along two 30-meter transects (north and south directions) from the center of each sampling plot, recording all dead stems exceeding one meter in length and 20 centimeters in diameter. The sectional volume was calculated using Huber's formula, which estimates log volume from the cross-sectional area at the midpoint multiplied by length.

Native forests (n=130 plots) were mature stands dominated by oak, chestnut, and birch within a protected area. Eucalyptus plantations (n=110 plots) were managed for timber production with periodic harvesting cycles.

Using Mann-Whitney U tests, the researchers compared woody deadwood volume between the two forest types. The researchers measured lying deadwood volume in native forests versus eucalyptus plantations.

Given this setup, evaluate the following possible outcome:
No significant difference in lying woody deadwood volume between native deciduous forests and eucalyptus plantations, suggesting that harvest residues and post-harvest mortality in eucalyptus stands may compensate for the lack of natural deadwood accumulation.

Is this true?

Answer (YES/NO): NO